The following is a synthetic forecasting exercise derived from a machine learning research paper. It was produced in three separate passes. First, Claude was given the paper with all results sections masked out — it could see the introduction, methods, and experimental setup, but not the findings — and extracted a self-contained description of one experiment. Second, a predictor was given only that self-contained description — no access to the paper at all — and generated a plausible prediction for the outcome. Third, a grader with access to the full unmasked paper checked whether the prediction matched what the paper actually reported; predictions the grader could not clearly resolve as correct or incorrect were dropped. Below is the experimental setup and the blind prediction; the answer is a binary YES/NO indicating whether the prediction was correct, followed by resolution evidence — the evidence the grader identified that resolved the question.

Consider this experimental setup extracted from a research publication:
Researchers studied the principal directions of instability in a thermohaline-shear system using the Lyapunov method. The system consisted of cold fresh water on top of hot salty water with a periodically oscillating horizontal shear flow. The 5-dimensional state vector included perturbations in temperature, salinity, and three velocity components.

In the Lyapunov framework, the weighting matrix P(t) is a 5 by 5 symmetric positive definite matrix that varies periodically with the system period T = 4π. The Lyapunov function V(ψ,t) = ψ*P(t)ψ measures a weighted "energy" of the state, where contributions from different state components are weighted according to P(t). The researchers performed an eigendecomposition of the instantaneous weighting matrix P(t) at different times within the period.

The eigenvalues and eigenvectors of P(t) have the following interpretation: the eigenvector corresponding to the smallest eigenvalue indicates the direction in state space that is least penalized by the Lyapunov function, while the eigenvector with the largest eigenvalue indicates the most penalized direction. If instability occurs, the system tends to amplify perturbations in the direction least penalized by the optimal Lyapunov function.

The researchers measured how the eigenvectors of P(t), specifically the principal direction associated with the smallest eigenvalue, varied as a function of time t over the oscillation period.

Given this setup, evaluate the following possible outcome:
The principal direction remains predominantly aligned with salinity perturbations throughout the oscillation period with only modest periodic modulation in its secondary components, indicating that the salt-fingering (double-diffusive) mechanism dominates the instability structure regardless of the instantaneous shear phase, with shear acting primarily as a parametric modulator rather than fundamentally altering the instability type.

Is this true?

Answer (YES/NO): NO